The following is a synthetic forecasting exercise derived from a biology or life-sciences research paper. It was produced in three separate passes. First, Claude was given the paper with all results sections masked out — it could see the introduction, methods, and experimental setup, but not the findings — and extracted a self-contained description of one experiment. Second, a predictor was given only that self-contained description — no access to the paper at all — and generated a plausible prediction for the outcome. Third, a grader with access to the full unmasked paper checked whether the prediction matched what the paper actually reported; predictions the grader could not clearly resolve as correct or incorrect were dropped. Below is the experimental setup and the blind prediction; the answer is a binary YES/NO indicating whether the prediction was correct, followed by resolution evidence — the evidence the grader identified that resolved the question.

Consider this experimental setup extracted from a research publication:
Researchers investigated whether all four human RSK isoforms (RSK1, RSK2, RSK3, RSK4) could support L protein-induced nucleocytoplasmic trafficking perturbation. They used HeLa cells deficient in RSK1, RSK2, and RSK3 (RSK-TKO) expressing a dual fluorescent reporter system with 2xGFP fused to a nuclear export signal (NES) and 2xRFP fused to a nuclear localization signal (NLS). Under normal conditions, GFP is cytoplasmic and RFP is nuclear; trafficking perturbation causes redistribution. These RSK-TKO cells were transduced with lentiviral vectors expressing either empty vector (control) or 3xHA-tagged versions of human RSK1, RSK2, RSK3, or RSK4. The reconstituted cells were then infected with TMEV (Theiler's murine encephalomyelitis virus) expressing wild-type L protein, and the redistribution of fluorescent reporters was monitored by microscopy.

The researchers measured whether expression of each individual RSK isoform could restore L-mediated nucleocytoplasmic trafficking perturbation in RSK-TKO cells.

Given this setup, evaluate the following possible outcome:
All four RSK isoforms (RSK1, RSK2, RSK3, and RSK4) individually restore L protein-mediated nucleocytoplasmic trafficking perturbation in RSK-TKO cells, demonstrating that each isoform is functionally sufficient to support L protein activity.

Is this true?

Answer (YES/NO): YES